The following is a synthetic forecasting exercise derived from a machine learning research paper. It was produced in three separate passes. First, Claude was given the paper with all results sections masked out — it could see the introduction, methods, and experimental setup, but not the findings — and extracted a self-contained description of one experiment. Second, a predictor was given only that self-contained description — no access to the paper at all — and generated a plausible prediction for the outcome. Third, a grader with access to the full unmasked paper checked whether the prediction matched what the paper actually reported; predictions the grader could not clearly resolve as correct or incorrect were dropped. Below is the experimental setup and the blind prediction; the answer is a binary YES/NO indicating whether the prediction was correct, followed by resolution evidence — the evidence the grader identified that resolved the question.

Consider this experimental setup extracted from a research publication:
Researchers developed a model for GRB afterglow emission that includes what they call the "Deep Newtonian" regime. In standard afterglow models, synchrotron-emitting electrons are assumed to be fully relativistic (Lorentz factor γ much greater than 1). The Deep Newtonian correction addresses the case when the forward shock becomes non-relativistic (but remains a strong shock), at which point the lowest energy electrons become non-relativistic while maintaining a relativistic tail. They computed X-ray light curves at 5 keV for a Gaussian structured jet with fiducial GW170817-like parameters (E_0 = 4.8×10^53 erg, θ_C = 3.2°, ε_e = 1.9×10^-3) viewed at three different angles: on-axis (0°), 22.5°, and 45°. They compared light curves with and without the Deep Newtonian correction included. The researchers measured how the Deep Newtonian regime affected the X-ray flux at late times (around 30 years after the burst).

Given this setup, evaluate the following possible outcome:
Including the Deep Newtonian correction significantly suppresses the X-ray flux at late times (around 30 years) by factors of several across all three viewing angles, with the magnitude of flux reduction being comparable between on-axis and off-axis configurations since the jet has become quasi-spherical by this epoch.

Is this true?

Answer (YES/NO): NO